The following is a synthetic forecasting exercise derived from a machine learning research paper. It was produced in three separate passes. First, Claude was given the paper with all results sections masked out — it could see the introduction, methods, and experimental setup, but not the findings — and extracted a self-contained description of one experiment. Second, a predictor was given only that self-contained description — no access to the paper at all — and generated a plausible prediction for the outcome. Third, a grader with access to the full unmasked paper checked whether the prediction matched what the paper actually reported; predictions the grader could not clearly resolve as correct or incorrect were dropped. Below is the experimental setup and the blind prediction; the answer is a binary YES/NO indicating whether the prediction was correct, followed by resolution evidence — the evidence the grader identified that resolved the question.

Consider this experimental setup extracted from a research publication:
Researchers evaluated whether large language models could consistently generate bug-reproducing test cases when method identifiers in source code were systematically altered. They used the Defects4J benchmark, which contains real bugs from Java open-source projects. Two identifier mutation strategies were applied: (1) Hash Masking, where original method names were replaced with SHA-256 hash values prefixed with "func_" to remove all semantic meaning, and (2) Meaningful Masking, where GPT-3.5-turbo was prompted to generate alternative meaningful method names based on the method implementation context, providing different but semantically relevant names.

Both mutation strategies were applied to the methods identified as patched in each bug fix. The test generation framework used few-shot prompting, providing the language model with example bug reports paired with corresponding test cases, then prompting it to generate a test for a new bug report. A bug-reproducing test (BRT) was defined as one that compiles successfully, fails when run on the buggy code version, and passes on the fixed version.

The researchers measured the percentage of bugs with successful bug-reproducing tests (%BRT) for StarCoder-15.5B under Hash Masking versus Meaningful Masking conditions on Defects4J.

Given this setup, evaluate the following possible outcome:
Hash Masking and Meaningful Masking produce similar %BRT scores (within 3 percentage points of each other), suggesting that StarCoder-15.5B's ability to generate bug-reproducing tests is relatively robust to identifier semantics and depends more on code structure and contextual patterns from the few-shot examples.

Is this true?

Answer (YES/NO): NO